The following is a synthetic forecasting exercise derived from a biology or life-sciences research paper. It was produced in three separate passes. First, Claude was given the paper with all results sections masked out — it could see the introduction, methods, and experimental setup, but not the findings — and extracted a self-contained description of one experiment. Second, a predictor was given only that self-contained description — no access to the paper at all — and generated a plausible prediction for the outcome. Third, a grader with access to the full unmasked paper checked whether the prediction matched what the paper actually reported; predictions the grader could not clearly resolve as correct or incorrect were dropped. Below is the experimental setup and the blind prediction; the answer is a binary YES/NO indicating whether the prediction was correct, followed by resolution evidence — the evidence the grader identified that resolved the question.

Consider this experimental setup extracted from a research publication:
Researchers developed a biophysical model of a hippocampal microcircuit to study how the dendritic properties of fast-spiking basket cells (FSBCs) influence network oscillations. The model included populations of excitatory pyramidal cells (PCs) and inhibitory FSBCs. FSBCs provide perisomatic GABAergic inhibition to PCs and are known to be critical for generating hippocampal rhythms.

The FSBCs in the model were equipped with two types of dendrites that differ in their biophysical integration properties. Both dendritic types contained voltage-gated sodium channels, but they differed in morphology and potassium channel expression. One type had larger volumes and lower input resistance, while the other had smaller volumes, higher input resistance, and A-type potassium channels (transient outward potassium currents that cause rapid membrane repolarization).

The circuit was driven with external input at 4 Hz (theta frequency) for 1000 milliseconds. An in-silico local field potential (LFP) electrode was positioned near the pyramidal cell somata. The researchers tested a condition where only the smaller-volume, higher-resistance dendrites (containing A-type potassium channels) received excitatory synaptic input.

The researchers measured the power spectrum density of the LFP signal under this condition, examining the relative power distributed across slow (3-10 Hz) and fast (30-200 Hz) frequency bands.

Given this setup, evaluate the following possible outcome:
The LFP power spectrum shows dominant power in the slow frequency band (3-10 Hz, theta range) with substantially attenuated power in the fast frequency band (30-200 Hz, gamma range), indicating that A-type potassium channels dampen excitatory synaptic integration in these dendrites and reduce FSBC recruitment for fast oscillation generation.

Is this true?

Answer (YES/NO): YES